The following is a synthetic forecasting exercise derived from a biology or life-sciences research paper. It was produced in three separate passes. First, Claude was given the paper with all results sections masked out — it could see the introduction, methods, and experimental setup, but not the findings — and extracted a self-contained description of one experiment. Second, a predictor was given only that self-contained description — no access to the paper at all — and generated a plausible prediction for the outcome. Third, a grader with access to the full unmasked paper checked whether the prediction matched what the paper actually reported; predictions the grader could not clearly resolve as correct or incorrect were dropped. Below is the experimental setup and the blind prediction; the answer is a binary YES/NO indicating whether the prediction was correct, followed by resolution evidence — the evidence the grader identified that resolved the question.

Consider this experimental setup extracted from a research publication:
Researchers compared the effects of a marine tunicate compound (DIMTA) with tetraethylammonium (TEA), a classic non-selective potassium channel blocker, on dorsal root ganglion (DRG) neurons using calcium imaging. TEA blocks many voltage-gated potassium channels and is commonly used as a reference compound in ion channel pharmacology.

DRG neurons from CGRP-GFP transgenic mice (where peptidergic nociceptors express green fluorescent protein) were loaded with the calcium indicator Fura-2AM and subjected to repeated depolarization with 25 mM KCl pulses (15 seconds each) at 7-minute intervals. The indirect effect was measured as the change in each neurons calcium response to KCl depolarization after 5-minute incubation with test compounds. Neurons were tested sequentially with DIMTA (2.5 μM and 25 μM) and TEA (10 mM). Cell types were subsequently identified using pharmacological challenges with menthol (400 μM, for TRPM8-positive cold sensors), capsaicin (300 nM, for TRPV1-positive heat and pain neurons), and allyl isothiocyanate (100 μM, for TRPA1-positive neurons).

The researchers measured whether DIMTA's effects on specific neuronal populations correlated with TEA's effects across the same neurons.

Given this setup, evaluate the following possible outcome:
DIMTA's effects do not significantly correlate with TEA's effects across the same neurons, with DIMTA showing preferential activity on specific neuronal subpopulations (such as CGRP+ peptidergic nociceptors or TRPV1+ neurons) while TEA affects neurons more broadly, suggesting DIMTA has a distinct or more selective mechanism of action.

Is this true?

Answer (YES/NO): NO